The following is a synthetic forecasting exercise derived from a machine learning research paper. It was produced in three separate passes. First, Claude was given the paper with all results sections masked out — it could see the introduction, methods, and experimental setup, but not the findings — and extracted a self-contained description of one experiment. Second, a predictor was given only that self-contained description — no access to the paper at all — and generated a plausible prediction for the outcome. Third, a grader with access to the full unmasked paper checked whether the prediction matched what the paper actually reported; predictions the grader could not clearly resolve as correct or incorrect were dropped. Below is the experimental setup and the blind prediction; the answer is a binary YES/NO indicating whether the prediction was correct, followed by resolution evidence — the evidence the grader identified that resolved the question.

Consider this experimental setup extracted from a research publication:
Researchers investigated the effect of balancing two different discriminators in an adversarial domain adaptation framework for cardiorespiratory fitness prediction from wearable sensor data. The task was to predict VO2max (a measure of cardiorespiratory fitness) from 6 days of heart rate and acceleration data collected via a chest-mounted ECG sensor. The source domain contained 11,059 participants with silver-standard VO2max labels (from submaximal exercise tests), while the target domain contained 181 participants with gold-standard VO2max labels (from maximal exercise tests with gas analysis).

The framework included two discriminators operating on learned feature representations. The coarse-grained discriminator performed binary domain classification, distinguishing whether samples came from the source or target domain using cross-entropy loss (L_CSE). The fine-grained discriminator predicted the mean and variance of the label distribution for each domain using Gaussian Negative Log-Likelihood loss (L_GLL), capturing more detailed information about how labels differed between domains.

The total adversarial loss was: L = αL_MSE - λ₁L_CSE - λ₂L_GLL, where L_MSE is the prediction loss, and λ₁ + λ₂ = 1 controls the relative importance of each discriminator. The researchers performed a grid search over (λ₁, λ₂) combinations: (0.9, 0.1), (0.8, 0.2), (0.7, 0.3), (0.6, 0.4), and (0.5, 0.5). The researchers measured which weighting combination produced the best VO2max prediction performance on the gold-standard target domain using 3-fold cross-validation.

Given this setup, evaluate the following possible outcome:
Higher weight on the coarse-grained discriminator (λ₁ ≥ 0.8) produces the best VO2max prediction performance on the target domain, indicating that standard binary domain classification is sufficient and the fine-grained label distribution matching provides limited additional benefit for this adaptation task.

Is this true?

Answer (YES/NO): NO